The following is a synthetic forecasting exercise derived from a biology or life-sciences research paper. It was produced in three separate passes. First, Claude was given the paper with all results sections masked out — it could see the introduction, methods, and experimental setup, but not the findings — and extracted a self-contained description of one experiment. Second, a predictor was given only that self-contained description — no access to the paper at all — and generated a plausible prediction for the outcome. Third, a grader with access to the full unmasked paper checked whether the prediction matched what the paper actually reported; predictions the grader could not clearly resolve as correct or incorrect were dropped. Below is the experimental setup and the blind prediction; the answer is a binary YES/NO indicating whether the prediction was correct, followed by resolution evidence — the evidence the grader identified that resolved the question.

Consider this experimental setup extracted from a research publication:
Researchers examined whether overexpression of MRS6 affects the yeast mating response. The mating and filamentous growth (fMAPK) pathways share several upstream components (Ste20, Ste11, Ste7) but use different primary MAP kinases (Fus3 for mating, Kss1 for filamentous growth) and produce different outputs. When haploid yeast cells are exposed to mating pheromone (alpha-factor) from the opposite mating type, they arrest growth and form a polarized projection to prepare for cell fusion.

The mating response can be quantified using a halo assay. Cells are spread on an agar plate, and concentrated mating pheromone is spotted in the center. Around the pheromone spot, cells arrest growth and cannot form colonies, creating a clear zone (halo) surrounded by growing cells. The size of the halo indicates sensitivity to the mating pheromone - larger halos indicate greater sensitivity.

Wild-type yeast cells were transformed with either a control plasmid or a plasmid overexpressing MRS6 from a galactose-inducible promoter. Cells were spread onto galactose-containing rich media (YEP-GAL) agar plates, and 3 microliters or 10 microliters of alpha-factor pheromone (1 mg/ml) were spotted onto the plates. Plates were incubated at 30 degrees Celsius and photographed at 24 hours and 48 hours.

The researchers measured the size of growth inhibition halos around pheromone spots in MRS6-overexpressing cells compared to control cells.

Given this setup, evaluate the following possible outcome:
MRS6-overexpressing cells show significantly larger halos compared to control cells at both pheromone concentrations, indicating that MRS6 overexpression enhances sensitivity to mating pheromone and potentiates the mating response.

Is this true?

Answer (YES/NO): NO